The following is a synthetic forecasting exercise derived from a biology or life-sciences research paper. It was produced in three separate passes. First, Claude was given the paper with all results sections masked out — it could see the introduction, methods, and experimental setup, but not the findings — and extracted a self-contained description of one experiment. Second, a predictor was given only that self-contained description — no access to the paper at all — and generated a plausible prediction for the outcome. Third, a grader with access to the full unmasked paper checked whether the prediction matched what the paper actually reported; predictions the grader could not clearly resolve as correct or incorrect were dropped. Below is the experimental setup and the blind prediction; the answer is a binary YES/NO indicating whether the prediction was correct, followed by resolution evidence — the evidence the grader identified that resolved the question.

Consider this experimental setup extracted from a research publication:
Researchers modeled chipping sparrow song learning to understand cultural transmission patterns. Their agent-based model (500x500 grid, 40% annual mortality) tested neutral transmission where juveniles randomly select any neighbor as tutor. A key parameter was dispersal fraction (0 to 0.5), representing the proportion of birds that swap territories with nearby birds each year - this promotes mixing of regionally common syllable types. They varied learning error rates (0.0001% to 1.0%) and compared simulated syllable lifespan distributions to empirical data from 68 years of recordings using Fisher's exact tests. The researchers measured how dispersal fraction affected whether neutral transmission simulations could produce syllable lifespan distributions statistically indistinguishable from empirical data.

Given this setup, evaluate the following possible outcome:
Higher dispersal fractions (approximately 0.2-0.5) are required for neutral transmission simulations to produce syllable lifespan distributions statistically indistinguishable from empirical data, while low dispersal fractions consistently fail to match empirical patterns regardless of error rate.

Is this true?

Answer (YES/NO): NO